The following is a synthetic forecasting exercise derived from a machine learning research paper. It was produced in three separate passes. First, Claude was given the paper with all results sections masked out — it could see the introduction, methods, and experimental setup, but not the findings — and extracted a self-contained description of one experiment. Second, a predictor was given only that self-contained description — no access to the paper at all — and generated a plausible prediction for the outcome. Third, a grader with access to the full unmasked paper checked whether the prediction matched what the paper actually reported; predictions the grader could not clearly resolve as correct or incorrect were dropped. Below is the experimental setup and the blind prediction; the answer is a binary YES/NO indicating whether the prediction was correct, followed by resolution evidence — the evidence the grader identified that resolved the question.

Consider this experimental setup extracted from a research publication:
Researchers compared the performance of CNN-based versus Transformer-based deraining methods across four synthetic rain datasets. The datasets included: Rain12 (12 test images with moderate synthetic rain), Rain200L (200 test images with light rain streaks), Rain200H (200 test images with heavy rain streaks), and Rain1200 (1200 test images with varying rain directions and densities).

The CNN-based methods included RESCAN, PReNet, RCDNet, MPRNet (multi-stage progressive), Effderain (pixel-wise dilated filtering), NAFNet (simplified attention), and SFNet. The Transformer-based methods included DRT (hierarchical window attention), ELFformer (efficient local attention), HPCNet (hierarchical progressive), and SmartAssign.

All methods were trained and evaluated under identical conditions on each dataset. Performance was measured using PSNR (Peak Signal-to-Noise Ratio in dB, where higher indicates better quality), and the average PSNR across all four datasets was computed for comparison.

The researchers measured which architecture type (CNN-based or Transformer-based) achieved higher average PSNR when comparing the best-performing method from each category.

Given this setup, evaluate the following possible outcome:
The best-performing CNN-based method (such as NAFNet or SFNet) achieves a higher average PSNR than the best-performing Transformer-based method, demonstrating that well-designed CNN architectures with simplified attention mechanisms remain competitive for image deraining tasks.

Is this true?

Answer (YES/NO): NO